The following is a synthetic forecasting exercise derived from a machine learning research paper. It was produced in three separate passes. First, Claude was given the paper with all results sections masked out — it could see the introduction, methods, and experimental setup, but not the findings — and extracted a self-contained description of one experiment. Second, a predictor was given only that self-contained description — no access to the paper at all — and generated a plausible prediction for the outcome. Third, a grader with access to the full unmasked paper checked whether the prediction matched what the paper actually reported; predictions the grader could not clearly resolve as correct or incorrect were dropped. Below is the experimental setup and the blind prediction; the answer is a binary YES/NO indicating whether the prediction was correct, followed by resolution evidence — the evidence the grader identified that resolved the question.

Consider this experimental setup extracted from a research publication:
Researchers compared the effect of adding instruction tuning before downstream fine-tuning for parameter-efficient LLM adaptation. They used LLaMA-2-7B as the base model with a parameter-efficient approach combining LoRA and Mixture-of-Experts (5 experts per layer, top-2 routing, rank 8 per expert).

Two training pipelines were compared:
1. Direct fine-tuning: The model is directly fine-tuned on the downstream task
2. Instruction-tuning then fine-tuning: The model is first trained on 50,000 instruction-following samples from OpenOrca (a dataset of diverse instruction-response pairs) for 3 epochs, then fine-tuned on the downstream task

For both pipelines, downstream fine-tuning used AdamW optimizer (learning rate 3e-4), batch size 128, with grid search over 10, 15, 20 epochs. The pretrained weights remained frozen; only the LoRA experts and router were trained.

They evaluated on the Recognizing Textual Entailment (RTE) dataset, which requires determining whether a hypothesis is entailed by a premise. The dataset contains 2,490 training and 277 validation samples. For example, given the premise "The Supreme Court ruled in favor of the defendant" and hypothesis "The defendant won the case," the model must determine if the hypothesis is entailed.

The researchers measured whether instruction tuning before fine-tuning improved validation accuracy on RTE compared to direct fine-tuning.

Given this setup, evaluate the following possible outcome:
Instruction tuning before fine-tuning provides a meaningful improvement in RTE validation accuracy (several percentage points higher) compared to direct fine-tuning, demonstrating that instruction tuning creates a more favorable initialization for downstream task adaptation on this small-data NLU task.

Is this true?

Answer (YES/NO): YES